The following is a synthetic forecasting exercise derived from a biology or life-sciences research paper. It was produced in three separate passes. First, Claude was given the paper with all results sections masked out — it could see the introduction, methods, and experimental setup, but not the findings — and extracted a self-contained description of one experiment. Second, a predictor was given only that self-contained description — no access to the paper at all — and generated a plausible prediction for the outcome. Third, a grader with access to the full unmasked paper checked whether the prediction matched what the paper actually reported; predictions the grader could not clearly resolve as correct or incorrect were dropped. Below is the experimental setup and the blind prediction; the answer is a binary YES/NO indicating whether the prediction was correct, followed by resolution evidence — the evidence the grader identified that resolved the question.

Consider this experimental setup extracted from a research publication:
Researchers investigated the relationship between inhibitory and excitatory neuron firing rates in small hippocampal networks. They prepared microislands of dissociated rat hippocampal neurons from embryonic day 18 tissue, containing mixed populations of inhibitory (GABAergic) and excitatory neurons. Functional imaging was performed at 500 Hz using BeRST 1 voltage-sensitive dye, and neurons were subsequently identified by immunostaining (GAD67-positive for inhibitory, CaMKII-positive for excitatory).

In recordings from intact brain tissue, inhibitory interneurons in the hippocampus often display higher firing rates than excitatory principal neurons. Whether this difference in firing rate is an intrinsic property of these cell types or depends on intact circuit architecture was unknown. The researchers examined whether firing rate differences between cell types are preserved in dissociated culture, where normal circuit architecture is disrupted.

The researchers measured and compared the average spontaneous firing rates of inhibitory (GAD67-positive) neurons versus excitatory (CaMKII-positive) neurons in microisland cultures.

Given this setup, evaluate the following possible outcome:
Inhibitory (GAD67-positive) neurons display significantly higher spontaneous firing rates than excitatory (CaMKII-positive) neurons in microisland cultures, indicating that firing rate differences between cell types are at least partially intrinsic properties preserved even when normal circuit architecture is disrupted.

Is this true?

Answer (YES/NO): YES